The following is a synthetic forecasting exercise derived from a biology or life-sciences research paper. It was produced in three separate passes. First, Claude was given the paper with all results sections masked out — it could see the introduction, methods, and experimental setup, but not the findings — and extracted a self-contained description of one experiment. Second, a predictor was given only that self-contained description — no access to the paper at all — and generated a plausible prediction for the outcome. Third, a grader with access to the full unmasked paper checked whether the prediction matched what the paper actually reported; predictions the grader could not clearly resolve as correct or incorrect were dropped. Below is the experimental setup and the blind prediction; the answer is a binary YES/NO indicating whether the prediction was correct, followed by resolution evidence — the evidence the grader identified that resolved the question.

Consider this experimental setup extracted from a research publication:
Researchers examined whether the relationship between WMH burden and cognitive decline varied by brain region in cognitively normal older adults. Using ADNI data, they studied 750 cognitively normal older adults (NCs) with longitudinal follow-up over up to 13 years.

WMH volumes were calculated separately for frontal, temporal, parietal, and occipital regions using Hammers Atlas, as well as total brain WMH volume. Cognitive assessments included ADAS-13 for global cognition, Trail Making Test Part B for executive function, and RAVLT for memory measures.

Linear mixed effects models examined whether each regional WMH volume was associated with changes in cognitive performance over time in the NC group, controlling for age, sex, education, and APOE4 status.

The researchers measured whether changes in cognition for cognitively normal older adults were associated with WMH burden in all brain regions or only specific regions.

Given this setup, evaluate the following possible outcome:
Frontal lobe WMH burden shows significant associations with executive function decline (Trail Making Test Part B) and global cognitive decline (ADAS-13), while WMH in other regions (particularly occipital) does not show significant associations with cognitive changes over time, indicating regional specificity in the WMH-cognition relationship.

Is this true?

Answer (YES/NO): NO